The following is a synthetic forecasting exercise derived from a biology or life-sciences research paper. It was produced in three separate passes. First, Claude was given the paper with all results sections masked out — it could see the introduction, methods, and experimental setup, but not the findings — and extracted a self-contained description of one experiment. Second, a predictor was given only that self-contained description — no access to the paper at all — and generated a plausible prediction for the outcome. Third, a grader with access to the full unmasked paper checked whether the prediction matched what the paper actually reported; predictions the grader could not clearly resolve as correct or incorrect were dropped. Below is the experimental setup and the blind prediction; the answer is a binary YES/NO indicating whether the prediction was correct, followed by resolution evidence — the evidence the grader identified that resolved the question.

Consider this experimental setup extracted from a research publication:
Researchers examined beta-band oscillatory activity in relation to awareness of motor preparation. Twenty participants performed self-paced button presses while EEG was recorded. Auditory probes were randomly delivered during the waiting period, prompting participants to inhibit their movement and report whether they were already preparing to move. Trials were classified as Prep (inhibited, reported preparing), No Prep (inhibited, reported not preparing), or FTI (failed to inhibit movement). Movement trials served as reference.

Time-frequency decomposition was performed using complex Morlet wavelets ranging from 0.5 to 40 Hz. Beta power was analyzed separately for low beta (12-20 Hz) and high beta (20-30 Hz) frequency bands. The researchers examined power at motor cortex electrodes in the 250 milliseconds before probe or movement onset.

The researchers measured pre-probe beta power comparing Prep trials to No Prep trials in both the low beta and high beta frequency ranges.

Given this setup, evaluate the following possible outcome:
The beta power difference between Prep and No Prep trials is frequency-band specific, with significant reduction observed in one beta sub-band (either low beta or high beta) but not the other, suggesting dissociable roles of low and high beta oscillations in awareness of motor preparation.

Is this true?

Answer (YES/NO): YES